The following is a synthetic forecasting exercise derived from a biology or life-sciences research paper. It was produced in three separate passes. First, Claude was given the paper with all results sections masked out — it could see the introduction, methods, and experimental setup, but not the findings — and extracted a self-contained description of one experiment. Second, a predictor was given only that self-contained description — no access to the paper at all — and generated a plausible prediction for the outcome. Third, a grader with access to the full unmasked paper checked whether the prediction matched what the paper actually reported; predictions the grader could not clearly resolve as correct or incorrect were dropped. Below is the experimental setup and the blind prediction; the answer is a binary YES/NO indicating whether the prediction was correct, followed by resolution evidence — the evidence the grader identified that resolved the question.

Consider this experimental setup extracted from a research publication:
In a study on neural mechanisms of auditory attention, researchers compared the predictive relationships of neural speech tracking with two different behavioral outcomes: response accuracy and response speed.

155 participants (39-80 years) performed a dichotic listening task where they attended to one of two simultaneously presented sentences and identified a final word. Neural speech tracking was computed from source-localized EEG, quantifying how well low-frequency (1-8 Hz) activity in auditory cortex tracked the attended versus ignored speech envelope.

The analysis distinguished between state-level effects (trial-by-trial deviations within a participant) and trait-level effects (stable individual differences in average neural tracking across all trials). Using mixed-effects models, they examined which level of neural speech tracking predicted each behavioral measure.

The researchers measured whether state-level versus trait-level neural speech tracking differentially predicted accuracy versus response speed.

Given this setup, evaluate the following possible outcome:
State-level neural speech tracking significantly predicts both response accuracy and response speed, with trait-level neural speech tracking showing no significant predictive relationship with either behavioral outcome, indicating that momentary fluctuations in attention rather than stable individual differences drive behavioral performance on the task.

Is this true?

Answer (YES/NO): NO